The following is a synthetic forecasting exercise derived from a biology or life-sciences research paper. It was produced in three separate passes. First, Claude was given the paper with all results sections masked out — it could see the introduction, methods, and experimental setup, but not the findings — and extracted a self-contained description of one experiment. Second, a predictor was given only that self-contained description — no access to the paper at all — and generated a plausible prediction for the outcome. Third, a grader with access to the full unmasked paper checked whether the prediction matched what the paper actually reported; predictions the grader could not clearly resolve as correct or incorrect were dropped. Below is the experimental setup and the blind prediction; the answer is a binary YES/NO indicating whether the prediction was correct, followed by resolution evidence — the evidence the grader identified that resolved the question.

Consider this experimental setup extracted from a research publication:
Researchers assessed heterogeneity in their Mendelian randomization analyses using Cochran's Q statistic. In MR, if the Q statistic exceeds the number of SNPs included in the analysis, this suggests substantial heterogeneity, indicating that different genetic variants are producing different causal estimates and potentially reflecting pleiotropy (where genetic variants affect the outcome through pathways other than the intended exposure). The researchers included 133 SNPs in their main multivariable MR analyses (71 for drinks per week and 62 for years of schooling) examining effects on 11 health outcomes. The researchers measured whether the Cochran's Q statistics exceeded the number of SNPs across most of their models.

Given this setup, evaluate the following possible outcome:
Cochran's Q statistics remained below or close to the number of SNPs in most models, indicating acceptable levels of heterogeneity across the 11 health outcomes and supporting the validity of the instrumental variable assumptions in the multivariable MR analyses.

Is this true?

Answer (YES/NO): NO